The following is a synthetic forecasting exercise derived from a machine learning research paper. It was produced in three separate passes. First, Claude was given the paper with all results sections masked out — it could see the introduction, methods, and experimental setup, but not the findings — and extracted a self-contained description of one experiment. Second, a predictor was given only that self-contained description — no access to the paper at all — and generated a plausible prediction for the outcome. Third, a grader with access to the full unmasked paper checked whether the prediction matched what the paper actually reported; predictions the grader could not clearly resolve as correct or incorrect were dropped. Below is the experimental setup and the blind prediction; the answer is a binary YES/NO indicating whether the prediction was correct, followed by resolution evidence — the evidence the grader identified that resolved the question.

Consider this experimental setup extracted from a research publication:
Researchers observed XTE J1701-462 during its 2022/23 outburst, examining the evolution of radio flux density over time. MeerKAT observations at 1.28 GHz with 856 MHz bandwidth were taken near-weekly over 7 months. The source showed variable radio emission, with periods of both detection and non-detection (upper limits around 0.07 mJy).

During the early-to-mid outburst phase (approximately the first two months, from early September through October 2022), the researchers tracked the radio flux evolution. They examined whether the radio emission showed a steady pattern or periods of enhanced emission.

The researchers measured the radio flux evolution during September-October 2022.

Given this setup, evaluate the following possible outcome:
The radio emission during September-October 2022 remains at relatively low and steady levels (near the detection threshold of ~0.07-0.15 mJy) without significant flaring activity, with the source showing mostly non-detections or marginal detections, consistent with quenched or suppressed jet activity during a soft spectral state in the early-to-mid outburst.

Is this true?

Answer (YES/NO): NO